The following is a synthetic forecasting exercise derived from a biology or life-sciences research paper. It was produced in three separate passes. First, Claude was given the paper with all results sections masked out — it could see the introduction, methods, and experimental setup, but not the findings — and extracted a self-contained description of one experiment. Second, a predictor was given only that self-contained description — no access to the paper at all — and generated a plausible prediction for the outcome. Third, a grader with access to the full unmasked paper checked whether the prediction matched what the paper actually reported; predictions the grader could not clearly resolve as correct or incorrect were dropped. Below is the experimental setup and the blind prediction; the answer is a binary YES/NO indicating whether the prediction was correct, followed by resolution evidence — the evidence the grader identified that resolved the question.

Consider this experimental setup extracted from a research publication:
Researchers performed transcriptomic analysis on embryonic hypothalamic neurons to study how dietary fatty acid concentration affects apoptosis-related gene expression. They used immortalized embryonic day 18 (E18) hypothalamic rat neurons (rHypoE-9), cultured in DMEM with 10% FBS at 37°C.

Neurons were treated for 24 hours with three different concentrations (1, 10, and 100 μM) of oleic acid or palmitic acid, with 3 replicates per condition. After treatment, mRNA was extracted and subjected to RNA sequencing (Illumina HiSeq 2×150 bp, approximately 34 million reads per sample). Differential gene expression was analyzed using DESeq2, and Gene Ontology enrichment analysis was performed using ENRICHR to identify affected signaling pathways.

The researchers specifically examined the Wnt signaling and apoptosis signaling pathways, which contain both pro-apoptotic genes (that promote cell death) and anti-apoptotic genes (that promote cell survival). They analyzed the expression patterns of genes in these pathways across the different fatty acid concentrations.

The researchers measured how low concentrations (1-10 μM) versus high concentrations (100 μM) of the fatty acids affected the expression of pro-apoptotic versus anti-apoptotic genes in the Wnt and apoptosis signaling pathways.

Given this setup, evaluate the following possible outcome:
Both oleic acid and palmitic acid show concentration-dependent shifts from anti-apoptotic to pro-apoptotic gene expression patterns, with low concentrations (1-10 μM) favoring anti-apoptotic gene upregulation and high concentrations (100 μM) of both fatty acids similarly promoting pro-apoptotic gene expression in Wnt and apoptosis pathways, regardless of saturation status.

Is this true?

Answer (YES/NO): YES